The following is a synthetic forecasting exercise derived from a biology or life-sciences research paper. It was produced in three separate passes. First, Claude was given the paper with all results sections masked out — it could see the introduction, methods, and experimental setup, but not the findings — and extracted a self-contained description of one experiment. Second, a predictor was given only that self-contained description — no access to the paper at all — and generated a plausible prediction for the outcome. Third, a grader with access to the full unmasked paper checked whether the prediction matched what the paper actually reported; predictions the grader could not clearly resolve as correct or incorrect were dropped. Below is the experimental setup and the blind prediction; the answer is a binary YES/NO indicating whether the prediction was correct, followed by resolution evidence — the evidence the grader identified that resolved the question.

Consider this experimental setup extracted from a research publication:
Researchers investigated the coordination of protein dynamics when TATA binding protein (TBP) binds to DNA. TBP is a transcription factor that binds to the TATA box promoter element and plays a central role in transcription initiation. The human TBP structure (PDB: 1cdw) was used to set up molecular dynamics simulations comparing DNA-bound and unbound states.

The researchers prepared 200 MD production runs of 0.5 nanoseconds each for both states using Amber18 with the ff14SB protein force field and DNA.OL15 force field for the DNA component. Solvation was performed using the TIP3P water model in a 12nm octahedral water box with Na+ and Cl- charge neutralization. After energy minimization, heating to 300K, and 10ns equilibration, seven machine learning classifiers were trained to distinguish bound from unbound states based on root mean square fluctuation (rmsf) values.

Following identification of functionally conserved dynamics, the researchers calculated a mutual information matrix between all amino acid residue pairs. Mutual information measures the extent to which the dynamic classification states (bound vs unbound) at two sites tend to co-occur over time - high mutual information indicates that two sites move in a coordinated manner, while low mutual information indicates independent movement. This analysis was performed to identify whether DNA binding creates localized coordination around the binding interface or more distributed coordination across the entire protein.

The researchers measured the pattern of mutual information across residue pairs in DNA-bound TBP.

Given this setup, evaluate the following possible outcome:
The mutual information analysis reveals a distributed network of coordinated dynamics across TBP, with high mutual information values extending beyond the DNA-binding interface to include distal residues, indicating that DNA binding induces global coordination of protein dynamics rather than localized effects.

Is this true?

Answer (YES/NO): YES